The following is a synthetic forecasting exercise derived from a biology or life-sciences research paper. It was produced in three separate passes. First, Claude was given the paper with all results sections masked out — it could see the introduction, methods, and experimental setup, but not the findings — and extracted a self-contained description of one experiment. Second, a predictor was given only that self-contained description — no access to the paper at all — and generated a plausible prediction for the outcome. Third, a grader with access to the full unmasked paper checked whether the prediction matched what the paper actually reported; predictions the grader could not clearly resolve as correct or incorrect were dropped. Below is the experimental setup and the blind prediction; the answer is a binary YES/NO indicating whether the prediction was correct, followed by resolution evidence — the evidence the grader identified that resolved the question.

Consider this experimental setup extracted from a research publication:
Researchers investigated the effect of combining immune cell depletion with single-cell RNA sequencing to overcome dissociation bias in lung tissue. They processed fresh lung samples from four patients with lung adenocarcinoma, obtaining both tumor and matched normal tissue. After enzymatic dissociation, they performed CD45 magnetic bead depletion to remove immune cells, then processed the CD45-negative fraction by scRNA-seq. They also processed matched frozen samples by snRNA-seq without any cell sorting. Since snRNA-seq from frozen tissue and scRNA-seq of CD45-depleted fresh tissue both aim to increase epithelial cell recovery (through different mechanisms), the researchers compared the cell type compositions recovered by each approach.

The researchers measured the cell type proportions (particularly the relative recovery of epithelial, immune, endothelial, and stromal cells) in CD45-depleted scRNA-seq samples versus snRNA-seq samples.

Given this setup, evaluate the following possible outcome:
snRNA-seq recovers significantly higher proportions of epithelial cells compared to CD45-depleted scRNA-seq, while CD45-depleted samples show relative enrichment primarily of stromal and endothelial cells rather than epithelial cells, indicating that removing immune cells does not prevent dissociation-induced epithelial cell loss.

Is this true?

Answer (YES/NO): NO